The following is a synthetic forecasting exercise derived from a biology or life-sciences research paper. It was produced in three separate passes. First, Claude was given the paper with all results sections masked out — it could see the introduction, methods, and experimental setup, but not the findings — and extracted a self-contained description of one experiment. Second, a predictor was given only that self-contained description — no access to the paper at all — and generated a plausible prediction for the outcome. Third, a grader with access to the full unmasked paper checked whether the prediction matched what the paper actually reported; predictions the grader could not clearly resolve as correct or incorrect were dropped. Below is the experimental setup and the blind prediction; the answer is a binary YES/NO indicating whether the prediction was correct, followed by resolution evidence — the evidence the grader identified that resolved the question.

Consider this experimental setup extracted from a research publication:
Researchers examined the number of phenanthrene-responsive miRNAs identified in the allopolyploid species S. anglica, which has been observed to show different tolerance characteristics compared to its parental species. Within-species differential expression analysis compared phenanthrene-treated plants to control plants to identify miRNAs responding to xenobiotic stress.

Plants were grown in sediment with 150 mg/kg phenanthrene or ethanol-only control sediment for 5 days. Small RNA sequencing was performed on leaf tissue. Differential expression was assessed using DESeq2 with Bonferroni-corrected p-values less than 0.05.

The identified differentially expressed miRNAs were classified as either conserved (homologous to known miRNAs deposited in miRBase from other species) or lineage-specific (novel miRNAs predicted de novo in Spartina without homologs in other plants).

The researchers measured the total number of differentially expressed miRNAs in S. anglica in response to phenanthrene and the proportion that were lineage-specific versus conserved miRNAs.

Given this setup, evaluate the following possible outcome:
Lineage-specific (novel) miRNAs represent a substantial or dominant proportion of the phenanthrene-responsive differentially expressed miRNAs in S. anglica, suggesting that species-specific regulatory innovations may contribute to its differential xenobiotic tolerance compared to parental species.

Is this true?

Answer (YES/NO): YES